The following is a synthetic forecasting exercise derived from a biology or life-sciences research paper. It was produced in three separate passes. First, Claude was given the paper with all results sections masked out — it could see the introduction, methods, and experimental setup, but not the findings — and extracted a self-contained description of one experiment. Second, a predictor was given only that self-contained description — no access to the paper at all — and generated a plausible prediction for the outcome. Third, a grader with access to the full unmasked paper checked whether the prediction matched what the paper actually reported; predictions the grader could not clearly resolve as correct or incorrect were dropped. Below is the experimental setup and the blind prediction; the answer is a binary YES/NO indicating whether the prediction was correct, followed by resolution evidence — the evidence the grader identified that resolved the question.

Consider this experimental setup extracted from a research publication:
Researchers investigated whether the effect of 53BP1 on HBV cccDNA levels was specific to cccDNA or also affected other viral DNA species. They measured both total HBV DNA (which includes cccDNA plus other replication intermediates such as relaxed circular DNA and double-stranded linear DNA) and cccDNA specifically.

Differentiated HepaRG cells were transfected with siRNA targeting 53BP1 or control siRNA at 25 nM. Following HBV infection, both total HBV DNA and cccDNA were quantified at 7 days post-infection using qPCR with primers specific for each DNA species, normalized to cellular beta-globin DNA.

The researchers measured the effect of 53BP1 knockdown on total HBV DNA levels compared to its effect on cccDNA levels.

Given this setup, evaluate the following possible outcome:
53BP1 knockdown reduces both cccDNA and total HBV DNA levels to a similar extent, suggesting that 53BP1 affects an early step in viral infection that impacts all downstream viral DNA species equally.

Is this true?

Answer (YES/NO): NO